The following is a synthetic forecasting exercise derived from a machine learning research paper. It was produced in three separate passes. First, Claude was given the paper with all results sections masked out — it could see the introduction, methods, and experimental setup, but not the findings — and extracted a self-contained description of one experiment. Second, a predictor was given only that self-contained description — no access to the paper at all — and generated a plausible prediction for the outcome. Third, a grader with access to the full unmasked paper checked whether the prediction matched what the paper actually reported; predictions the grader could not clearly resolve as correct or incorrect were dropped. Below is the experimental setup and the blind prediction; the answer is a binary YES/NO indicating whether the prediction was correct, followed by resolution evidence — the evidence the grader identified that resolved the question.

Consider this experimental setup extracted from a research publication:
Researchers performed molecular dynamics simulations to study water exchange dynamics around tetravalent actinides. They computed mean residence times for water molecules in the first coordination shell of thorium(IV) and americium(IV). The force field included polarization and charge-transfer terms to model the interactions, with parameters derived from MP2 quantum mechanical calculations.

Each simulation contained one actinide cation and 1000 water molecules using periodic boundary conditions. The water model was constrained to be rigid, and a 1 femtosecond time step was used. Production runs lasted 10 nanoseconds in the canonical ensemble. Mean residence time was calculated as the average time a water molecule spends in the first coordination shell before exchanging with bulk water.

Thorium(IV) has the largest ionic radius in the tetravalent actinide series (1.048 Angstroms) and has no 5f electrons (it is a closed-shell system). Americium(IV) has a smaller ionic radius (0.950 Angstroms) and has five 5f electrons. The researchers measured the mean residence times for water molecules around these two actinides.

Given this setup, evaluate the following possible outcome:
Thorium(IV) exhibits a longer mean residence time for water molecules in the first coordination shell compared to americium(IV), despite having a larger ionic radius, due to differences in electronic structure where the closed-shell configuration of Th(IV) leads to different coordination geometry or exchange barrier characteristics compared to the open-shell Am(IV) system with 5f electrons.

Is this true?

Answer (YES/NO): YES